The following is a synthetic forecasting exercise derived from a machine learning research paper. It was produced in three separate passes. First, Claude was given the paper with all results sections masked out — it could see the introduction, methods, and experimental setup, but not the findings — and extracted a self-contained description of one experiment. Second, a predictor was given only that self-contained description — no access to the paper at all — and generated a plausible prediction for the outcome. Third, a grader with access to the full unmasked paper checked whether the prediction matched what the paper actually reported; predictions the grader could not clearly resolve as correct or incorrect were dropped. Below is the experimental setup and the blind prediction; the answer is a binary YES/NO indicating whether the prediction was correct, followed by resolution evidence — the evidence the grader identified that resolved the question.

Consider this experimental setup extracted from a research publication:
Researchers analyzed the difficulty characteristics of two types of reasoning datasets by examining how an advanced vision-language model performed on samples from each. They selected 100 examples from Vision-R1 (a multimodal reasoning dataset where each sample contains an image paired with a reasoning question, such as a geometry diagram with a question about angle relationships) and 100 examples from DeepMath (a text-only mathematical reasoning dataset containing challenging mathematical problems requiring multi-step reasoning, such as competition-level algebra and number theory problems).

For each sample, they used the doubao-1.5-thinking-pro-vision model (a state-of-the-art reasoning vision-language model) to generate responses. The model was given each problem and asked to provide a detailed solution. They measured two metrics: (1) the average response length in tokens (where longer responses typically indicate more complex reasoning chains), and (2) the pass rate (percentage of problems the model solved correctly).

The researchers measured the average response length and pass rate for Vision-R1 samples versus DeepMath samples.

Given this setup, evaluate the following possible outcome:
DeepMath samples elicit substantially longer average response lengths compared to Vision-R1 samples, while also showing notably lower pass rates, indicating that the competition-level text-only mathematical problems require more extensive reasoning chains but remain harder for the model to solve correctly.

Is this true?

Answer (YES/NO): YES